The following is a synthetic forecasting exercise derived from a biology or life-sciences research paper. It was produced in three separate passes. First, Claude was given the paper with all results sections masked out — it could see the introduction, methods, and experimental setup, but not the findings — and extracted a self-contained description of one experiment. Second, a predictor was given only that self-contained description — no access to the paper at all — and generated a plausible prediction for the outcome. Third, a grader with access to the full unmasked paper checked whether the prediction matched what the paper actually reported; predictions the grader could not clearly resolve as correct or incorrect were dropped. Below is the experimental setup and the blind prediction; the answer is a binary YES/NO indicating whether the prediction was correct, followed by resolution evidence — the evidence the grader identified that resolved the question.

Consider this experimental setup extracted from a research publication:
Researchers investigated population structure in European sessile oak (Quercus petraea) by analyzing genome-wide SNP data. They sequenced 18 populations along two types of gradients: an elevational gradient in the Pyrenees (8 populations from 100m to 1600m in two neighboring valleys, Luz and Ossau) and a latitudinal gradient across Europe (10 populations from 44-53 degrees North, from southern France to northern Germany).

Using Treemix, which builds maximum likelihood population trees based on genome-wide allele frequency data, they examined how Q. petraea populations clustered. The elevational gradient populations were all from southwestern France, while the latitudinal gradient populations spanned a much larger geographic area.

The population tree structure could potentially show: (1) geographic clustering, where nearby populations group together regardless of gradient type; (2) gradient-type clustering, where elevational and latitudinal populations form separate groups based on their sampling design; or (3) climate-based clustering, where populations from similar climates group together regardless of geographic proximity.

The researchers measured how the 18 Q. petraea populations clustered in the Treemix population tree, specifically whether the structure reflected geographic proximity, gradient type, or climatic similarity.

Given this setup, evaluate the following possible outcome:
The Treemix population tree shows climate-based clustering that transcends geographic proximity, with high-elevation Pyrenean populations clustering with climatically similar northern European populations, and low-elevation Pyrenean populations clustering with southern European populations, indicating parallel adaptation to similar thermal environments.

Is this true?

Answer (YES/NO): NO